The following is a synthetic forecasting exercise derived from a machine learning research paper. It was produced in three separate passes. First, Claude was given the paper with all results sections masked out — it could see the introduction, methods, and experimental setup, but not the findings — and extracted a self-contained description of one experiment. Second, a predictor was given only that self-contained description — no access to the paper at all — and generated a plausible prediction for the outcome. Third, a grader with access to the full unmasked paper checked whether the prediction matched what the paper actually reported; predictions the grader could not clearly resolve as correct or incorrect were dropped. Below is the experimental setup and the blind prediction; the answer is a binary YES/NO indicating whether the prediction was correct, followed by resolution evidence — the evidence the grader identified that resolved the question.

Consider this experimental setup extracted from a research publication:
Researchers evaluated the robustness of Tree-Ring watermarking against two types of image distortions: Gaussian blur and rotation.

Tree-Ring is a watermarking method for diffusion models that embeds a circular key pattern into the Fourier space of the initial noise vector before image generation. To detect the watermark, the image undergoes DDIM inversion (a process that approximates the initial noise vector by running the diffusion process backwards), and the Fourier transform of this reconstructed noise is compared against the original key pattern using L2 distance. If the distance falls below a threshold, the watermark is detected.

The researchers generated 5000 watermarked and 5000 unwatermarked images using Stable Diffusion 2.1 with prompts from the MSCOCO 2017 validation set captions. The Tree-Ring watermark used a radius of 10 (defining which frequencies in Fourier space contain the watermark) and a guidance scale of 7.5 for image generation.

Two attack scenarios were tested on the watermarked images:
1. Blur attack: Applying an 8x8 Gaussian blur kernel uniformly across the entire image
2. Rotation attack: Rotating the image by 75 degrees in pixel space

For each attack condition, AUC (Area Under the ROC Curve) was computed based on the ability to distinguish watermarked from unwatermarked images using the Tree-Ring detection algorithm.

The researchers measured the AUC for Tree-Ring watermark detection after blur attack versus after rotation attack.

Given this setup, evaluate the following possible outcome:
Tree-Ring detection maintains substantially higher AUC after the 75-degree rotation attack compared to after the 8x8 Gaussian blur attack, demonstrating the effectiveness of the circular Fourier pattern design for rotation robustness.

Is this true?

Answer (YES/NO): NO